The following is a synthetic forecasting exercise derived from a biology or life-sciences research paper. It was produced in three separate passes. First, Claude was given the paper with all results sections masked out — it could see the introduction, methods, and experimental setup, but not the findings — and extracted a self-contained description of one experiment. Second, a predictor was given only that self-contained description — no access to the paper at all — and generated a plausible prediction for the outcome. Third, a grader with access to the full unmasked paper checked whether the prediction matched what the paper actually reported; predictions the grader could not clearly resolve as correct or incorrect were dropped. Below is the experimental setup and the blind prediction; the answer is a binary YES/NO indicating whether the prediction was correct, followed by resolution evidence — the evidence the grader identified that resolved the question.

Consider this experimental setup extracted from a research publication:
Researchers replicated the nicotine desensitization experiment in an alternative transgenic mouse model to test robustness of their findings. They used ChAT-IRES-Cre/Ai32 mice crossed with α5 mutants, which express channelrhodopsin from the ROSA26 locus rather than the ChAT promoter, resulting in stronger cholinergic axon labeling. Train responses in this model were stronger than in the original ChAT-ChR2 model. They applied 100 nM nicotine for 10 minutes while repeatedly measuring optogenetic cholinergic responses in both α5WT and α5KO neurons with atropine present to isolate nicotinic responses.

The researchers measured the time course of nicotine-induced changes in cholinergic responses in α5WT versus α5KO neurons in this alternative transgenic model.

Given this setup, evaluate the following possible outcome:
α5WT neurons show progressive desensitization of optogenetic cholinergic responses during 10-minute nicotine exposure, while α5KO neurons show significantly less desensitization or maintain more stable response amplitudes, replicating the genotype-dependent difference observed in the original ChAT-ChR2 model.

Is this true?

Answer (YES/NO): NO